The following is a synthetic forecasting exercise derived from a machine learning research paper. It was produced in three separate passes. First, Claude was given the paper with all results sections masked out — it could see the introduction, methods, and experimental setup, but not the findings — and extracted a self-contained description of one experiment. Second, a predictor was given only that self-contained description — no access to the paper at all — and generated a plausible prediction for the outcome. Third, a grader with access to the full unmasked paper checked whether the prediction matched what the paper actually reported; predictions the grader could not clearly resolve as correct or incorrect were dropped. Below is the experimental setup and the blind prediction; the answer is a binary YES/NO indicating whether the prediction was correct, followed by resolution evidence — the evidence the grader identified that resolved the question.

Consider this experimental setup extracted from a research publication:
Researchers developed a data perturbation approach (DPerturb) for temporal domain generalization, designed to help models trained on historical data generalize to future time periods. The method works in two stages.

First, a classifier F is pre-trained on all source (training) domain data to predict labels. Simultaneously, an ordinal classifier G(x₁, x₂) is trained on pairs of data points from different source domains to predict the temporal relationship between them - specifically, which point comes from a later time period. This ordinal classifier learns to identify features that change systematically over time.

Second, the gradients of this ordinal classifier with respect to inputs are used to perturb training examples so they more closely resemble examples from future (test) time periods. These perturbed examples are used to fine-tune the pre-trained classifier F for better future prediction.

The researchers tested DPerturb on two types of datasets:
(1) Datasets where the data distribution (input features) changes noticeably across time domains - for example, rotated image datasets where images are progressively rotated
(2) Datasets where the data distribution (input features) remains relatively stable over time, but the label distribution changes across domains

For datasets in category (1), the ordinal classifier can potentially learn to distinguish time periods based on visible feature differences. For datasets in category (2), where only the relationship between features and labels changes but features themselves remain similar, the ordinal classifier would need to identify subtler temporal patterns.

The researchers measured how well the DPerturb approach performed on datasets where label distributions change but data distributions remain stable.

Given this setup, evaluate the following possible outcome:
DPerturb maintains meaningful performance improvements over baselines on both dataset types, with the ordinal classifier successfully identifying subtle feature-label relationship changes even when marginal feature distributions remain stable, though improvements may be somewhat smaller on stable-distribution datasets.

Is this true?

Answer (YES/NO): NO